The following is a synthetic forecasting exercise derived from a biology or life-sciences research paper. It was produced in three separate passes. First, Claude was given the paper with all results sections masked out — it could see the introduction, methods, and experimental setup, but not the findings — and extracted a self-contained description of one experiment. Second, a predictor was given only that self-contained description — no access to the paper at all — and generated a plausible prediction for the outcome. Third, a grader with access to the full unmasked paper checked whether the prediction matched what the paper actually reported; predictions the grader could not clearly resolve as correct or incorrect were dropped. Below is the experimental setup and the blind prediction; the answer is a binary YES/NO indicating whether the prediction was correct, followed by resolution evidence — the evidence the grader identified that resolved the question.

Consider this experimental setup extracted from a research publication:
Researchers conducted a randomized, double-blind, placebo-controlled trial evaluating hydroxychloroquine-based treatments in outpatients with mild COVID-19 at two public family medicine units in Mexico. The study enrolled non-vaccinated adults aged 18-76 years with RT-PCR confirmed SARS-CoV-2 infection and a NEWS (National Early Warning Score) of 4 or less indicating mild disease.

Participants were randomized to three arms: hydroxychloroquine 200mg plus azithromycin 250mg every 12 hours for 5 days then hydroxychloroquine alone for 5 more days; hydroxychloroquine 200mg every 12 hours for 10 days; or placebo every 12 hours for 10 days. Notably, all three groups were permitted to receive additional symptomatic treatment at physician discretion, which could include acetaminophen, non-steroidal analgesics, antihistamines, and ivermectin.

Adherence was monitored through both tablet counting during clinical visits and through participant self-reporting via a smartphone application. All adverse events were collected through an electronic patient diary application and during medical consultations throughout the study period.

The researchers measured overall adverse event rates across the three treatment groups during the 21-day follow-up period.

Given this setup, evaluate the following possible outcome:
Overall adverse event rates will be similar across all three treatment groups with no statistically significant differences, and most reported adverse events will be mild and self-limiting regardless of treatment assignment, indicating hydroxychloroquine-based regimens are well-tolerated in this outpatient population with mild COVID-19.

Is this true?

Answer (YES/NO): YES